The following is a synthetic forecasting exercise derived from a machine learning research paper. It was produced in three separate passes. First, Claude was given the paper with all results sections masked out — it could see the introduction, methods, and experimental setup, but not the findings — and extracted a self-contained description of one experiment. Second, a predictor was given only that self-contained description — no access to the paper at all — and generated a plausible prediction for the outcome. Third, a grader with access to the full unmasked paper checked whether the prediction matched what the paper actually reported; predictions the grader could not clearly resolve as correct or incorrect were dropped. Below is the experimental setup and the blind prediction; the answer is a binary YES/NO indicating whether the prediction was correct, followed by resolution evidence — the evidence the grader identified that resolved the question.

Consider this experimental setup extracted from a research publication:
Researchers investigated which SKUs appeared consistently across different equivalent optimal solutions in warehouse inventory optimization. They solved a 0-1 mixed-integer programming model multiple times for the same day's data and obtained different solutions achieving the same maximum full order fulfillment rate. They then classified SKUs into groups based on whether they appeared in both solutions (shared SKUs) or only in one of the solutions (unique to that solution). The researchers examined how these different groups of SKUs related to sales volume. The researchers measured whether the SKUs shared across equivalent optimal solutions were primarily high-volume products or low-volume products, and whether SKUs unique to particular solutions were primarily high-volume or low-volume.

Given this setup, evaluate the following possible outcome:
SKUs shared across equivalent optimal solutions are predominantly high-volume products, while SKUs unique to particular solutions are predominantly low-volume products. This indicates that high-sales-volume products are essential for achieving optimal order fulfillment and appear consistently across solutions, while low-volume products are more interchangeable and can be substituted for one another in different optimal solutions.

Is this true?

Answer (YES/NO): YES